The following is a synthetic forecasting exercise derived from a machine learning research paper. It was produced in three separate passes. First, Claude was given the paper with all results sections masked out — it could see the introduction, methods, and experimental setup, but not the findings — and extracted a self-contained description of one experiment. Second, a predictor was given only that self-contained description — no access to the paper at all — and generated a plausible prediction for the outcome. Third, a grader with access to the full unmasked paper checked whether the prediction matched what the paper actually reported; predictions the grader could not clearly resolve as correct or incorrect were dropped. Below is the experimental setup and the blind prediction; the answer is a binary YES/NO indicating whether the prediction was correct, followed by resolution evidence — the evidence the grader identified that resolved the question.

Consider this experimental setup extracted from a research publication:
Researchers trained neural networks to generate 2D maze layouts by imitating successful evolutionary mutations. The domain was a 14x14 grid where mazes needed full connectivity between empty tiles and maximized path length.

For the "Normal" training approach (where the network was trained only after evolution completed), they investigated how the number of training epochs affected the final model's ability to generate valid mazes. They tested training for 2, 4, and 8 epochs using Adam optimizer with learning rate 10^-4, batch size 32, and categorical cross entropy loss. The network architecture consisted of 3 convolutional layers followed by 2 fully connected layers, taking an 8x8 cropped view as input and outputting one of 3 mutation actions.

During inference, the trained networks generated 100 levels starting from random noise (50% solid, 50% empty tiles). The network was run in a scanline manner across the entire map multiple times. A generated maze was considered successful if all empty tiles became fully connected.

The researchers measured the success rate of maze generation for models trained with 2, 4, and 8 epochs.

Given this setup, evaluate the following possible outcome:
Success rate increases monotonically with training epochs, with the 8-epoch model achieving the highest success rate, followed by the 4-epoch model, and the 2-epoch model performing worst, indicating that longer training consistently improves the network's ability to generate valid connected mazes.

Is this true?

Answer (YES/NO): NO